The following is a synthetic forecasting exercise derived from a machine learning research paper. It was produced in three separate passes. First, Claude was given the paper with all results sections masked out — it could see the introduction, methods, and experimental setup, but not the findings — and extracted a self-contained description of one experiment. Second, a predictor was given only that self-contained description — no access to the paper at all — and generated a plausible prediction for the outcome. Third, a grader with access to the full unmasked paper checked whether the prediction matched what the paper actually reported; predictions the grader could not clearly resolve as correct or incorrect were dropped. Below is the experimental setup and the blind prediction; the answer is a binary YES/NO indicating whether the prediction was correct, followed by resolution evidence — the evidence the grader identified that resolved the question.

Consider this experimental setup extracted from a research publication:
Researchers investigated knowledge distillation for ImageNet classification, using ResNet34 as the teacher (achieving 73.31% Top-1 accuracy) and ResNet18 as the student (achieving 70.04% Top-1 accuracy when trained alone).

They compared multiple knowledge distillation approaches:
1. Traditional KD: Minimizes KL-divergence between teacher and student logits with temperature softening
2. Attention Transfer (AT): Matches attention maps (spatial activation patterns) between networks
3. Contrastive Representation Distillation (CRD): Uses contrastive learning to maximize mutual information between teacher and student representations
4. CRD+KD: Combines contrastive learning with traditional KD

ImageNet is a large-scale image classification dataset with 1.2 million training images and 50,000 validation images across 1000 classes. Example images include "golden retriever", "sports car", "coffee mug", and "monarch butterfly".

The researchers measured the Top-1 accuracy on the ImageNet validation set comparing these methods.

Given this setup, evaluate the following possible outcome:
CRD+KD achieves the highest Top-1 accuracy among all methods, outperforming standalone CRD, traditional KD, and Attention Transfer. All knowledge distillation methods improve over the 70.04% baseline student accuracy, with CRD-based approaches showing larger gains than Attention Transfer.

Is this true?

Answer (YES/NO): NO